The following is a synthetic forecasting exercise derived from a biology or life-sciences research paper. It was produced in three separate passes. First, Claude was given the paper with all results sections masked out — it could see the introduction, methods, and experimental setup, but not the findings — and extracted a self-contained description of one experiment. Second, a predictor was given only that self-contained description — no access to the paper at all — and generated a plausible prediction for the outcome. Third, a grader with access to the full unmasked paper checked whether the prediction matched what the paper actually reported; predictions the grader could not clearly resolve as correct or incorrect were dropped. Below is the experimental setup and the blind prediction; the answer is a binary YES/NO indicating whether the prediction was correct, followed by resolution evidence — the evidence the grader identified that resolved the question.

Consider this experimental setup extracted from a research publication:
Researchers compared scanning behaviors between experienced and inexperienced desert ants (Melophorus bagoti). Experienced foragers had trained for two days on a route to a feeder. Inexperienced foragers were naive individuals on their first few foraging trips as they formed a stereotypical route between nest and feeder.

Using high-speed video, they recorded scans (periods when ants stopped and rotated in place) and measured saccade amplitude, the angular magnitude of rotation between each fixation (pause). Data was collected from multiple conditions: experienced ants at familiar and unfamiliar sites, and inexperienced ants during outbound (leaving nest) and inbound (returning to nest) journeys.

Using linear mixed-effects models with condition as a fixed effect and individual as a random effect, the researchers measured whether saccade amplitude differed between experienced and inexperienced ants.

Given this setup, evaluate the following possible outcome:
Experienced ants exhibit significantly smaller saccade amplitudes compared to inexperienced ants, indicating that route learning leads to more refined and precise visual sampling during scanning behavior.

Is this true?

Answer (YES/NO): NO